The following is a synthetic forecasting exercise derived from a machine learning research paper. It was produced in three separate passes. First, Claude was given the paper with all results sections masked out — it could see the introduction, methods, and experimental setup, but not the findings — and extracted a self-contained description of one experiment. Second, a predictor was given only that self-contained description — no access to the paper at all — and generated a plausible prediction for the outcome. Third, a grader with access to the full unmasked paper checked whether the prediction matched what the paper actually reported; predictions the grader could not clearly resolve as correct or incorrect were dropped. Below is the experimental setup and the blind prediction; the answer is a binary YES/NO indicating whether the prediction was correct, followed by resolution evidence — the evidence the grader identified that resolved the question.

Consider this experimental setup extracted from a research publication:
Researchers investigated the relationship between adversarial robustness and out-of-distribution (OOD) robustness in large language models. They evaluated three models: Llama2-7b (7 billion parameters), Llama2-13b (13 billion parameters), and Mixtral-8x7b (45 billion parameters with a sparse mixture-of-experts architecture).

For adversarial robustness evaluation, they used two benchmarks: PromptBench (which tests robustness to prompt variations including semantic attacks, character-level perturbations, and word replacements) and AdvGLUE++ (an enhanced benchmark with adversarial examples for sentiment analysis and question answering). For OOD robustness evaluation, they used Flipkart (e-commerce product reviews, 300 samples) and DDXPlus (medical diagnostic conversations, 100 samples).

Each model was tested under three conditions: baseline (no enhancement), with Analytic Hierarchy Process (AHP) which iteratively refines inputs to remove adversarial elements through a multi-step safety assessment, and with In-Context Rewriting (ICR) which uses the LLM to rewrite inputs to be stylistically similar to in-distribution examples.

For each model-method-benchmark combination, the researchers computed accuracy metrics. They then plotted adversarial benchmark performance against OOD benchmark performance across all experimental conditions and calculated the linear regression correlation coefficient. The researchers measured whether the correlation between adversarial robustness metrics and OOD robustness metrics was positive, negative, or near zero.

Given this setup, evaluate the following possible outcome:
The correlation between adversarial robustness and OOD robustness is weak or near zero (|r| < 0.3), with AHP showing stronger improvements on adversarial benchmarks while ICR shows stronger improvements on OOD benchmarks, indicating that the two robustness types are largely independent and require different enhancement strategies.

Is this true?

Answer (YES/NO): NO